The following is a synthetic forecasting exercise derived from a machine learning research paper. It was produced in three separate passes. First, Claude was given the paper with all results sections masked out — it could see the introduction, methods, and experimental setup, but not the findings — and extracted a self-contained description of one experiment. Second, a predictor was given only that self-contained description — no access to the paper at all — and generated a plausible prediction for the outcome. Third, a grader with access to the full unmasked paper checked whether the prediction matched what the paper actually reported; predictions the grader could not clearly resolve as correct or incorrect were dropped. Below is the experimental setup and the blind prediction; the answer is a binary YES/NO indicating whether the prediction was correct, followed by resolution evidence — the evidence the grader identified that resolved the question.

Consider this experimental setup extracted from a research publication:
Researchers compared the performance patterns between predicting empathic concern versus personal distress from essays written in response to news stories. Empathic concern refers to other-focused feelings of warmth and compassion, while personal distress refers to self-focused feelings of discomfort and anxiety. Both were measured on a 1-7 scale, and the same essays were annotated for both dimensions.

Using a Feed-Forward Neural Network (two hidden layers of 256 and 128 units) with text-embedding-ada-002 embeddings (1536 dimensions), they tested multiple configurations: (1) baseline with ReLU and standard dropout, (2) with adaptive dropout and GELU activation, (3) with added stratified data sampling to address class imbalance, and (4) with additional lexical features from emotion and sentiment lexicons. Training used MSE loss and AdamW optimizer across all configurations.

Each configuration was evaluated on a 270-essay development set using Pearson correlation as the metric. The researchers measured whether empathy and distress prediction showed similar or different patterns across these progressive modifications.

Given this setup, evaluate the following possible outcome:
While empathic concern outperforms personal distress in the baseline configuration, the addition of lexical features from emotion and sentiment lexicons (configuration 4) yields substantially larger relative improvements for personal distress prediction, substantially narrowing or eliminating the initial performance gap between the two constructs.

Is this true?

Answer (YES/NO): NO